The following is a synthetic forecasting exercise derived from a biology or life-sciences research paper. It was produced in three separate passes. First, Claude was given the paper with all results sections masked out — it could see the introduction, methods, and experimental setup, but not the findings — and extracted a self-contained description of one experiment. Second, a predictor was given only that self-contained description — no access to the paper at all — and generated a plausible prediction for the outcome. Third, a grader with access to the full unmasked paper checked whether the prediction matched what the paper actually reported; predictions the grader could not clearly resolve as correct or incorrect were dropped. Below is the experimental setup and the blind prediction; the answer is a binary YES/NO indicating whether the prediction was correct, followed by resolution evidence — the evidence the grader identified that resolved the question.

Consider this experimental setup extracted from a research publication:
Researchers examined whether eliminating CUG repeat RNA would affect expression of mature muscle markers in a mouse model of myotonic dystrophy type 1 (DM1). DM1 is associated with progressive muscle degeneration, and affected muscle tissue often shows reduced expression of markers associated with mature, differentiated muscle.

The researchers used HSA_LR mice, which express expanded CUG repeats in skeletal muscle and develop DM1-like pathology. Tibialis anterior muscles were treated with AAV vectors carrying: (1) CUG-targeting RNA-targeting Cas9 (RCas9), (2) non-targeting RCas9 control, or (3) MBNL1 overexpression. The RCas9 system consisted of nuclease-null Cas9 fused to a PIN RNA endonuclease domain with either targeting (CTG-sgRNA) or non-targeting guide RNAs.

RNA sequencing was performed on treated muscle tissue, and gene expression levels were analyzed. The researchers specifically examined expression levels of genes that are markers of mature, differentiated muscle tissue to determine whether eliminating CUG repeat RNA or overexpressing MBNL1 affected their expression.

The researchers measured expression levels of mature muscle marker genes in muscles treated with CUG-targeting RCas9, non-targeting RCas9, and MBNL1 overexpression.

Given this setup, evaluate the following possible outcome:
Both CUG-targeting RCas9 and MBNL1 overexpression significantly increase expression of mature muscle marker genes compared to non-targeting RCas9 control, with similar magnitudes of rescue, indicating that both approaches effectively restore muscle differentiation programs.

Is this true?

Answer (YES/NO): YES